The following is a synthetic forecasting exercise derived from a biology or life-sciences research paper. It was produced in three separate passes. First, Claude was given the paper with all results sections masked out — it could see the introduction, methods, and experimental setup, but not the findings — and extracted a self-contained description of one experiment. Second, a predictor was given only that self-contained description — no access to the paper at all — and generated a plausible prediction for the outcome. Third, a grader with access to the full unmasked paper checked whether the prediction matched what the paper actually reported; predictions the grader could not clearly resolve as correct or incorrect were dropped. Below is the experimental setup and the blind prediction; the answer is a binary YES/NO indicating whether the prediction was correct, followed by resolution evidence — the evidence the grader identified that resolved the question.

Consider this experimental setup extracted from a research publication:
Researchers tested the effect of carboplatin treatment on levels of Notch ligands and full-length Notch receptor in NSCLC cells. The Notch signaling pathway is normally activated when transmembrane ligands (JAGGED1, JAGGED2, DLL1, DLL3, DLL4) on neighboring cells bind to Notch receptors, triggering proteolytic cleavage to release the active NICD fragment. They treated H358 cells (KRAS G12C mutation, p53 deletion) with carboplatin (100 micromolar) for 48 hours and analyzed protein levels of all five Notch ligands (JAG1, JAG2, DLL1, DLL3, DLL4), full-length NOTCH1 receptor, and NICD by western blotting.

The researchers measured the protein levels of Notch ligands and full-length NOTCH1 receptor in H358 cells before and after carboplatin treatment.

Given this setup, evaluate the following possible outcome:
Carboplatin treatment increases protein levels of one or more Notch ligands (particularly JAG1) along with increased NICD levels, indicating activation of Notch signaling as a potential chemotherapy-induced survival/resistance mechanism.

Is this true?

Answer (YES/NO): NO